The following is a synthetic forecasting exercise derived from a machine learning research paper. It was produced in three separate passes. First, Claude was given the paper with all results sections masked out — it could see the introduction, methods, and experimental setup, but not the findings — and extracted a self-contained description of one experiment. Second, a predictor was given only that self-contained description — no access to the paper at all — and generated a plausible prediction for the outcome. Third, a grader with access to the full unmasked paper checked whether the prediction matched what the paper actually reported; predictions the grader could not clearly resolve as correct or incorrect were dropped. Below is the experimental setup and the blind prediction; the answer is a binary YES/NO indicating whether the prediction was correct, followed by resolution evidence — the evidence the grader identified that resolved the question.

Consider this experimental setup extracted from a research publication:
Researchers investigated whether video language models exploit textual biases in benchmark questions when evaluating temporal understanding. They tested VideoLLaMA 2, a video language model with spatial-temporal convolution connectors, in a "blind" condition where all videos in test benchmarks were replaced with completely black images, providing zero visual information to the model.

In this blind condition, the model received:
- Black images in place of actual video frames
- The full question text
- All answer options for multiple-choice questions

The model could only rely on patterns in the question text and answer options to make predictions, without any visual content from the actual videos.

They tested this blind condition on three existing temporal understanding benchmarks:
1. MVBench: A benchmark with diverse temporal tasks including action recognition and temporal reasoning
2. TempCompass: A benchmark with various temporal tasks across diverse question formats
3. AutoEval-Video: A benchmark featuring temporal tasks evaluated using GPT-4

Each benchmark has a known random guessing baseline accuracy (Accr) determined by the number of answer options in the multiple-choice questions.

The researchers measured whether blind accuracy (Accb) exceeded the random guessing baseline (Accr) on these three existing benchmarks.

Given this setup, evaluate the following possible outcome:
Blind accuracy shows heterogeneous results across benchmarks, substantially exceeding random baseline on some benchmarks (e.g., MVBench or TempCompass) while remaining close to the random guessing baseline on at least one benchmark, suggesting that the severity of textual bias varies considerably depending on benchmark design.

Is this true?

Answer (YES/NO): NO